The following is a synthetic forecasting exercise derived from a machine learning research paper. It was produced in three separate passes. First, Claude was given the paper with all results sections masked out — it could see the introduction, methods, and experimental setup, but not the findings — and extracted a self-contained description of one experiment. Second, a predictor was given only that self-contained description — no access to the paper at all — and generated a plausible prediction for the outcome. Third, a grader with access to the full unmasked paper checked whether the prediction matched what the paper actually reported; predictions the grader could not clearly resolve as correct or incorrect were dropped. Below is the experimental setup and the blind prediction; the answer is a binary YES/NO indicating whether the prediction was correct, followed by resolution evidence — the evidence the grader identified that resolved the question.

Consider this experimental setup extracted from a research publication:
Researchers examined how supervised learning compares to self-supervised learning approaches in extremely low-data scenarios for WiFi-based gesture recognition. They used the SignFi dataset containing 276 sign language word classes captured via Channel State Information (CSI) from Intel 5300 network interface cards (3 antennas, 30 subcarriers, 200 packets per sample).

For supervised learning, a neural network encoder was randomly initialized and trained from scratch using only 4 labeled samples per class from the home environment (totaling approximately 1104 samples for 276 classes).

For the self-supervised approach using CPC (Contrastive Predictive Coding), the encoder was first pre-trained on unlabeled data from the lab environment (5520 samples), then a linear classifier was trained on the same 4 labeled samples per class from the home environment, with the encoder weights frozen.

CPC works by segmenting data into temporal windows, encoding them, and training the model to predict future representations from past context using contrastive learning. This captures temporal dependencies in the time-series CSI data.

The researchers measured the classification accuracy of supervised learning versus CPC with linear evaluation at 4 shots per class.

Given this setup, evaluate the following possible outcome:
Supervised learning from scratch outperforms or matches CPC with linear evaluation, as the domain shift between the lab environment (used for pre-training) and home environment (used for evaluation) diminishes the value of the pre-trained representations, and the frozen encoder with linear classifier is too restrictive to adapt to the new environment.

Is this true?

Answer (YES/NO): NO